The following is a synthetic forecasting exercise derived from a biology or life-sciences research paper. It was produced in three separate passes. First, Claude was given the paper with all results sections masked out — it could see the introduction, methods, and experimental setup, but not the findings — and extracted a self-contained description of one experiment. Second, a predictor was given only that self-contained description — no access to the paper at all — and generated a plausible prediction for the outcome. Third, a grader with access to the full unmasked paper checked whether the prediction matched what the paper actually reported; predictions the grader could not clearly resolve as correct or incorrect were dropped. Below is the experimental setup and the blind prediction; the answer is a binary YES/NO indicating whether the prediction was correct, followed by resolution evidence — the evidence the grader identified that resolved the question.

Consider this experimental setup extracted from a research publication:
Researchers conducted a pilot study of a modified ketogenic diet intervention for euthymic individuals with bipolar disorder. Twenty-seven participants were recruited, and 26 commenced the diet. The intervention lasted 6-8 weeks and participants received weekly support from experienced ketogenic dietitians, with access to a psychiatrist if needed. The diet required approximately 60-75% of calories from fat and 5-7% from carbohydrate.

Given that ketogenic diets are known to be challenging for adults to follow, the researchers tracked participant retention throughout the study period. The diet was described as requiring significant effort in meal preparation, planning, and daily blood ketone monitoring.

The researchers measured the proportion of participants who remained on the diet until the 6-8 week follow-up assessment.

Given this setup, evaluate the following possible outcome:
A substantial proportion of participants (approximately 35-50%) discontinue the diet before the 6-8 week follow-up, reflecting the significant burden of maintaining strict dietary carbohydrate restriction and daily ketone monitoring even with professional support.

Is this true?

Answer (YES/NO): NO